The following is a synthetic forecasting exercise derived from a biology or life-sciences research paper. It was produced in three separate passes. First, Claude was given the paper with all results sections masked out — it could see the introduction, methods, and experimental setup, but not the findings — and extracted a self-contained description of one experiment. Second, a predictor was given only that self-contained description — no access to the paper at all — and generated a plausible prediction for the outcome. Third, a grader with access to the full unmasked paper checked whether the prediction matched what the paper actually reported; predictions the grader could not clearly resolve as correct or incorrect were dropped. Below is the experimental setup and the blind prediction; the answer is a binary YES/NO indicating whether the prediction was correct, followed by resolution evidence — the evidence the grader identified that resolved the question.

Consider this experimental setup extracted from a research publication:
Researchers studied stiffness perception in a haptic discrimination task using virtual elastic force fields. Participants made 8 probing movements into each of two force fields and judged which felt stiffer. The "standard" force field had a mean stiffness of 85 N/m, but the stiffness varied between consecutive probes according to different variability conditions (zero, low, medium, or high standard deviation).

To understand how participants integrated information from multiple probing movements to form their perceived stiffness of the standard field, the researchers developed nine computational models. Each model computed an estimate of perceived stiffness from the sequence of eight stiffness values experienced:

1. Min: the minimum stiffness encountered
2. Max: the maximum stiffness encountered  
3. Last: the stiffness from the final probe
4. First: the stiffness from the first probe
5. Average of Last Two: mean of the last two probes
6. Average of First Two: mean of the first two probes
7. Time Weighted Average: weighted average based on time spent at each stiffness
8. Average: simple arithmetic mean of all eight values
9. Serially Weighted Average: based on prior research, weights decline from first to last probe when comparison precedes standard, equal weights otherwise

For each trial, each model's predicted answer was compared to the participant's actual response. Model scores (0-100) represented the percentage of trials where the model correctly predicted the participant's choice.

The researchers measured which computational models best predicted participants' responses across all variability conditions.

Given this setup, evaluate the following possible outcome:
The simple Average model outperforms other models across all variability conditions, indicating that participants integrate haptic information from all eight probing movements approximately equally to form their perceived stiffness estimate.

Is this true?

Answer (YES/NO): NO